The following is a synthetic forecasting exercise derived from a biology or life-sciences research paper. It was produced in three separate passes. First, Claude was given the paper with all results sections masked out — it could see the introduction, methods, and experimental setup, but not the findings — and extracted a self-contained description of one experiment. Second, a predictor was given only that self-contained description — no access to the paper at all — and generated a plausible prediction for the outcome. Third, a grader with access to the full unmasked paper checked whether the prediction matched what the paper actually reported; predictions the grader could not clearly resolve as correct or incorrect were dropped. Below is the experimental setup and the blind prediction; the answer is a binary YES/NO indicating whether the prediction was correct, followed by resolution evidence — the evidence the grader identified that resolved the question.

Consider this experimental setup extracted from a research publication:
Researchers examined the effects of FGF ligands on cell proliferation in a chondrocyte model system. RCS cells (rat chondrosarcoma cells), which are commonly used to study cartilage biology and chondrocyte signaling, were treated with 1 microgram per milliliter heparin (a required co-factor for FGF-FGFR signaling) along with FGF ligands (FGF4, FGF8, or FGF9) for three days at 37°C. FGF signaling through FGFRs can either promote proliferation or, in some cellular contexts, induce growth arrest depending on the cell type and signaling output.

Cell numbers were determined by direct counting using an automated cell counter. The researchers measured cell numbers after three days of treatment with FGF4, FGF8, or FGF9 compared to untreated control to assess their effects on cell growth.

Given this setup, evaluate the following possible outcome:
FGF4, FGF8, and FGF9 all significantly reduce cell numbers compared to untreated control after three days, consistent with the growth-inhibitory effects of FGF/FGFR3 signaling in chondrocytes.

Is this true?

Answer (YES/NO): NO